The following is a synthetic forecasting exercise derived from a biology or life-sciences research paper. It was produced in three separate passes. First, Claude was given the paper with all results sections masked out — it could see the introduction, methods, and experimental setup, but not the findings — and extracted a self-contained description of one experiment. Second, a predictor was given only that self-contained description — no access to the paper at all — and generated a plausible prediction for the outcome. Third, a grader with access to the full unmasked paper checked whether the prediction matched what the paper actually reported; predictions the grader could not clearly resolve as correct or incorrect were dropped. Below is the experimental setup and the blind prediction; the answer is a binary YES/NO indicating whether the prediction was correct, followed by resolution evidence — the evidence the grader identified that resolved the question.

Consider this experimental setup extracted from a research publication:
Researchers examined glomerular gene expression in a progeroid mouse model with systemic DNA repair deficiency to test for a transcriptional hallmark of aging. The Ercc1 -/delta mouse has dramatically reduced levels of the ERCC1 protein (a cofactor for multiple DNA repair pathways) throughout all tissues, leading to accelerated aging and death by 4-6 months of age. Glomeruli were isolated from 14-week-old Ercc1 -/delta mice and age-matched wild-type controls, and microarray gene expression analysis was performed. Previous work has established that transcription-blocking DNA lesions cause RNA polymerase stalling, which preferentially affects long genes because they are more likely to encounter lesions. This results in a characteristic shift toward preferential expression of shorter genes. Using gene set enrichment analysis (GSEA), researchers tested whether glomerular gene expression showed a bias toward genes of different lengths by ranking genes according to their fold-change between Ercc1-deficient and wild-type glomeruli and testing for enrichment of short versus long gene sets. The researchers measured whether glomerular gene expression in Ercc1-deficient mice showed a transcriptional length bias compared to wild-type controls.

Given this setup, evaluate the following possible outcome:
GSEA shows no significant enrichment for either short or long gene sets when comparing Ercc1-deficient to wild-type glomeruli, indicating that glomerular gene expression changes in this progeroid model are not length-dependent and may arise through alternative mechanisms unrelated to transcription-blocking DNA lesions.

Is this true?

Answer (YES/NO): NO